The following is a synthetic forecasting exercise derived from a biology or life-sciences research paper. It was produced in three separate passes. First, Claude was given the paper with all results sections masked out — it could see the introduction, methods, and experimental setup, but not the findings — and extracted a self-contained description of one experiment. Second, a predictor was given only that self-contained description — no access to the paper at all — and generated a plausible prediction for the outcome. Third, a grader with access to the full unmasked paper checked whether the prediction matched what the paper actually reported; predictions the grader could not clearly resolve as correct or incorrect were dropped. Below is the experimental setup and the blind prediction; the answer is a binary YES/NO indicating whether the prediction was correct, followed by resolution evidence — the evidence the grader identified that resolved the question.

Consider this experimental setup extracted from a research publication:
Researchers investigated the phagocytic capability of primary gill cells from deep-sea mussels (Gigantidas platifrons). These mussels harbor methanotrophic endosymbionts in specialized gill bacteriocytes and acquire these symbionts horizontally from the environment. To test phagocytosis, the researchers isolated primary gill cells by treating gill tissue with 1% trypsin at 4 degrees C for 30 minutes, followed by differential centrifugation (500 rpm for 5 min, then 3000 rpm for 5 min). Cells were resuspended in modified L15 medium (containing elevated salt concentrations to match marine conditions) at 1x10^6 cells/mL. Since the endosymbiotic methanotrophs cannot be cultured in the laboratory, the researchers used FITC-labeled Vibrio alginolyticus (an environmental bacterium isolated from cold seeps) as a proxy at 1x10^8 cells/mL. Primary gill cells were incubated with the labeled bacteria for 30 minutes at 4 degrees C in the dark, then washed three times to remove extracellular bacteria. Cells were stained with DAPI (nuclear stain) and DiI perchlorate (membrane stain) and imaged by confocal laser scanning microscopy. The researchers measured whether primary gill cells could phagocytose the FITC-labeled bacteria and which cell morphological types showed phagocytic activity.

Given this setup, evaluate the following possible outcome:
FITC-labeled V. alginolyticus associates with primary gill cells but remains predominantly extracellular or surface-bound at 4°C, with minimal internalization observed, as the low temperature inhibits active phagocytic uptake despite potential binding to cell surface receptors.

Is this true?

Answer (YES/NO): NO